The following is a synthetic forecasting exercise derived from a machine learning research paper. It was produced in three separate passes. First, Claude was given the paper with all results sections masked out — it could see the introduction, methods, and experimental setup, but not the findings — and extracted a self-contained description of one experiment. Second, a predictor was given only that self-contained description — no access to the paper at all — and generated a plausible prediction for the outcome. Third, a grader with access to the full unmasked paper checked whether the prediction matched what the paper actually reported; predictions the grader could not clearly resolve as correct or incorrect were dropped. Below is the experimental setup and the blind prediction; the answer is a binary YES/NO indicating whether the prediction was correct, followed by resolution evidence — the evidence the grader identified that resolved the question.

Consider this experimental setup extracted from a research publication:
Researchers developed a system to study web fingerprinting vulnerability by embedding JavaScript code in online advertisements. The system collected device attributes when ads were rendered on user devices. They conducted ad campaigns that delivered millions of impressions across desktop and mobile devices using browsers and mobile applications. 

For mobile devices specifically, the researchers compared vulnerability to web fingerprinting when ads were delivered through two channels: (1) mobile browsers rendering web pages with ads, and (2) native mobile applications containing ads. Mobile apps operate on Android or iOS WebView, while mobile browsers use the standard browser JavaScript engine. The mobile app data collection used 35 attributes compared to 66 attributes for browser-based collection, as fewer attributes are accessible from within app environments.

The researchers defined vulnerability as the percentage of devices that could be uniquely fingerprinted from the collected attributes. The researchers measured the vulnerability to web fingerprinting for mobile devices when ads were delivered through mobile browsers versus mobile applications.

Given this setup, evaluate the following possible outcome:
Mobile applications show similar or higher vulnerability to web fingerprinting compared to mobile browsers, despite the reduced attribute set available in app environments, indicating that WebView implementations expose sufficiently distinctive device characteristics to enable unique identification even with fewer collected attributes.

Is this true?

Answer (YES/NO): NO